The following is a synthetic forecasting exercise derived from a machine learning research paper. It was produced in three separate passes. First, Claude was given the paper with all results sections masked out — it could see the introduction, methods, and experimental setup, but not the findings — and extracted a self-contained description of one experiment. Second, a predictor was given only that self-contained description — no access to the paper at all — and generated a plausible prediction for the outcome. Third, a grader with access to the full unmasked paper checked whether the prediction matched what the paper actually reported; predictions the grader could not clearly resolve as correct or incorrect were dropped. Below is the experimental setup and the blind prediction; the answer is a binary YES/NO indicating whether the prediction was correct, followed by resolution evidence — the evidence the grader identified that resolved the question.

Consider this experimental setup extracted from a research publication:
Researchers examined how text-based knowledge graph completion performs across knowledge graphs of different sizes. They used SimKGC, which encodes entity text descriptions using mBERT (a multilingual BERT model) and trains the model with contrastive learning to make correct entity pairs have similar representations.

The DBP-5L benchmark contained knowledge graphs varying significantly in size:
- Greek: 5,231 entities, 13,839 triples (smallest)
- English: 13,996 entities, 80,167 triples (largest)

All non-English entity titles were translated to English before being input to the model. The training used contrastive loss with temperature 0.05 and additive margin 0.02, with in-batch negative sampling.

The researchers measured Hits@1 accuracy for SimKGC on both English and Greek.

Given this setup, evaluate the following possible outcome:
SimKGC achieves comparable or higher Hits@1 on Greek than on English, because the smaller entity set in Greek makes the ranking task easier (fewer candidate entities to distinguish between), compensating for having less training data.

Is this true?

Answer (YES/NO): YES